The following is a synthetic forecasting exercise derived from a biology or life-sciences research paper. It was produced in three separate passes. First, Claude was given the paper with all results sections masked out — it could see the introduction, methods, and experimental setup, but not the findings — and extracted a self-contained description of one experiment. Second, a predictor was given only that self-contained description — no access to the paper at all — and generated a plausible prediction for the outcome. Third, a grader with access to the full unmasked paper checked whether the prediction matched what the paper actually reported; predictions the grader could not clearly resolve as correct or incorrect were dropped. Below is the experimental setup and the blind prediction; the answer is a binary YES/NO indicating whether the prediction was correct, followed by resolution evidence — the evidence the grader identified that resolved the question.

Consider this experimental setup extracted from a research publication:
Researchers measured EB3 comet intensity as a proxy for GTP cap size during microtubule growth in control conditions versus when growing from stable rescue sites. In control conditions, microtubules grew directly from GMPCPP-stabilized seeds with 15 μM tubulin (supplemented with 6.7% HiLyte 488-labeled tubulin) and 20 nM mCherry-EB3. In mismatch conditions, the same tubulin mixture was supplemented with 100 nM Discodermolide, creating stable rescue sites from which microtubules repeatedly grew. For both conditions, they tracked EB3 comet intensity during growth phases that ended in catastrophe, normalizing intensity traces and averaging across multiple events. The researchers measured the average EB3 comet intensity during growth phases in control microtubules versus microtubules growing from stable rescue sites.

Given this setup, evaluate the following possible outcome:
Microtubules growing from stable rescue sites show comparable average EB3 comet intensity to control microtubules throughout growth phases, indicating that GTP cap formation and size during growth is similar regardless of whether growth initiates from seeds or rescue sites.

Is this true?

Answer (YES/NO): YES